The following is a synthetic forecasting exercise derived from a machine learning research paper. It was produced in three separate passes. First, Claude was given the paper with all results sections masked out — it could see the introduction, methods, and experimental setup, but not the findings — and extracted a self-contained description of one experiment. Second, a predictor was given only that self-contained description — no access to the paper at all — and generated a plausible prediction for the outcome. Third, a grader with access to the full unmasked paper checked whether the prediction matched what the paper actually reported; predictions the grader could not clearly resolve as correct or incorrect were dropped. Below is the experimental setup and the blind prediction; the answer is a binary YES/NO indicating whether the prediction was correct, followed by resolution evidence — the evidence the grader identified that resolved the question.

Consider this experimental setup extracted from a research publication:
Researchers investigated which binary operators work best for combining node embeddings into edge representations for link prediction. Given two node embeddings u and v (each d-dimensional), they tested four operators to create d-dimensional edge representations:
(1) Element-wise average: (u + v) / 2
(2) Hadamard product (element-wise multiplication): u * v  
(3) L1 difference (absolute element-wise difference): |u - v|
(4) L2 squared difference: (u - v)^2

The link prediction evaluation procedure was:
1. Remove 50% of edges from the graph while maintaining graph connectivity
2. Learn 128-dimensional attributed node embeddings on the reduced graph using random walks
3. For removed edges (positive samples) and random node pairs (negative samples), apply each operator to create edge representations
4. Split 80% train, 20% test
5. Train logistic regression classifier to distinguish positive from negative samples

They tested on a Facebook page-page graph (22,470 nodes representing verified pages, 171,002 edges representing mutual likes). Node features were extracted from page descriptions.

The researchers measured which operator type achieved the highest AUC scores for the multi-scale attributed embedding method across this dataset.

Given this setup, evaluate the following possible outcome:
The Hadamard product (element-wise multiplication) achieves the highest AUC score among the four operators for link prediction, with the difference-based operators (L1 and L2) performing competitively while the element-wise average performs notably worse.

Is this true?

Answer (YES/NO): NO